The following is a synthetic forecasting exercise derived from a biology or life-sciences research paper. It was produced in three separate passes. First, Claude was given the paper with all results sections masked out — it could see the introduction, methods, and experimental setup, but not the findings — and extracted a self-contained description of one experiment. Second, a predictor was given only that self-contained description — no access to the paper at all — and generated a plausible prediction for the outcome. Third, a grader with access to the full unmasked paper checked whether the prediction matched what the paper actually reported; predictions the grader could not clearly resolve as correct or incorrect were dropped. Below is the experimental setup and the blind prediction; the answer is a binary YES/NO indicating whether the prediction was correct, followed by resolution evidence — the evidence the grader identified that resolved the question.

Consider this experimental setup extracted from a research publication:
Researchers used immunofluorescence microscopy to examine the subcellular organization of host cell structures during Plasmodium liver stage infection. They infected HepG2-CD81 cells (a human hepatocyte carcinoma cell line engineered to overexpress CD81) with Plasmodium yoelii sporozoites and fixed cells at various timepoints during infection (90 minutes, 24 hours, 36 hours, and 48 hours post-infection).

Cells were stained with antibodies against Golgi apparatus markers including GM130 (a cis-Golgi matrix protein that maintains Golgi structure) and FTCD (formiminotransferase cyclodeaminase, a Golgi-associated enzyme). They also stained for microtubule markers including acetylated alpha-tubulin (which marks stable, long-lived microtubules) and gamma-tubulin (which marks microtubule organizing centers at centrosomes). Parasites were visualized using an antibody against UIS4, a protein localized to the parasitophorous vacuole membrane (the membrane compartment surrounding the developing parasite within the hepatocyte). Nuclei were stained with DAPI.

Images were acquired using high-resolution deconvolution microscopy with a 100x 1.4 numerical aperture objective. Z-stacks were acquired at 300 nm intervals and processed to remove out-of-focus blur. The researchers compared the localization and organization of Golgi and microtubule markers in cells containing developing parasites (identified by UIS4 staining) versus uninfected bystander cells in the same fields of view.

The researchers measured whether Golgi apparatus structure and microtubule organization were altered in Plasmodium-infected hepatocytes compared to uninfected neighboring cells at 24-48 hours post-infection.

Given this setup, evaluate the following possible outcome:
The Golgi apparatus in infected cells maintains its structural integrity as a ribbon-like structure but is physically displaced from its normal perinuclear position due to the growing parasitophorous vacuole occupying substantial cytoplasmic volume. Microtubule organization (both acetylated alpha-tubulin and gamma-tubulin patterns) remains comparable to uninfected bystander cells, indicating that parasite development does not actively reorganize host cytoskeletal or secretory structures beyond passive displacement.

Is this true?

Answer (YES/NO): NO